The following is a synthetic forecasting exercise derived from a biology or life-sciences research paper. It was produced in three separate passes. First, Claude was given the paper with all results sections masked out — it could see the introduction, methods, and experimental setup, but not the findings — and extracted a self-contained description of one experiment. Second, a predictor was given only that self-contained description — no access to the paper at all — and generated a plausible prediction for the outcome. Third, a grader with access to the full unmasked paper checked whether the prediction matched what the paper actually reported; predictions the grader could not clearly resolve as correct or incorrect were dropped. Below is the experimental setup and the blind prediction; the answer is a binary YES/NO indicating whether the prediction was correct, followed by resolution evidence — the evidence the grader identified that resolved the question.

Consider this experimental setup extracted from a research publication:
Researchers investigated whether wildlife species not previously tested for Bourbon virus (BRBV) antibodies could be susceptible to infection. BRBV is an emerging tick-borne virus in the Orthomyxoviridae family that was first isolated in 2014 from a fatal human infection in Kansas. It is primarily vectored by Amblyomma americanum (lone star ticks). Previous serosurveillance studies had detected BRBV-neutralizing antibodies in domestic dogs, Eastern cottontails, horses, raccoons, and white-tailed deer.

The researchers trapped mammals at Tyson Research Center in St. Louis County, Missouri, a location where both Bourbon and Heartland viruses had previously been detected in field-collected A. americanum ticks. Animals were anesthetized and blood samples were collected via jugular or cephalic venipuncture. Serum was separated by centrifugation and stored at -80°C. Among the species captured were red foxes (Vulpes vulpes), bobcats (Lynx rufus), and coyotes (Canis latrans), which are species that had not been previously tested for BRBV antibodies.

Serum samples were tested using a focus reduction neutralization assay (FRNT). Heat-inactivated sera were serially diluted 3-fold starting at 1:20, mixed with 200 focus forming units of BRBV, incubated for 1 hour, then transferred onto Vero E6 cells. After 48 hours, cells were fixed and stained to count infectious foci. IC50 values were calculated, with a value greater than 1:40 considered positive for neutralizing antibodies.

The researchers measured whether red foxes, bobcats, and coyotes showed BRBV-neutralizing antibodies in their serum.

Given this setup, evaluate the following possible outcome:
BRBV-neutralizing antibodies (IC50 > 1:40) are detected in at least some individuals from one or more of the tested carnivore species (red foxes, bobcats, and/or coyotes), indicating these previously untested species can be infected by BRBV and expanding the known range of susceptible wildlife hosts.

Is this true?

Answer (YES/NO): YES